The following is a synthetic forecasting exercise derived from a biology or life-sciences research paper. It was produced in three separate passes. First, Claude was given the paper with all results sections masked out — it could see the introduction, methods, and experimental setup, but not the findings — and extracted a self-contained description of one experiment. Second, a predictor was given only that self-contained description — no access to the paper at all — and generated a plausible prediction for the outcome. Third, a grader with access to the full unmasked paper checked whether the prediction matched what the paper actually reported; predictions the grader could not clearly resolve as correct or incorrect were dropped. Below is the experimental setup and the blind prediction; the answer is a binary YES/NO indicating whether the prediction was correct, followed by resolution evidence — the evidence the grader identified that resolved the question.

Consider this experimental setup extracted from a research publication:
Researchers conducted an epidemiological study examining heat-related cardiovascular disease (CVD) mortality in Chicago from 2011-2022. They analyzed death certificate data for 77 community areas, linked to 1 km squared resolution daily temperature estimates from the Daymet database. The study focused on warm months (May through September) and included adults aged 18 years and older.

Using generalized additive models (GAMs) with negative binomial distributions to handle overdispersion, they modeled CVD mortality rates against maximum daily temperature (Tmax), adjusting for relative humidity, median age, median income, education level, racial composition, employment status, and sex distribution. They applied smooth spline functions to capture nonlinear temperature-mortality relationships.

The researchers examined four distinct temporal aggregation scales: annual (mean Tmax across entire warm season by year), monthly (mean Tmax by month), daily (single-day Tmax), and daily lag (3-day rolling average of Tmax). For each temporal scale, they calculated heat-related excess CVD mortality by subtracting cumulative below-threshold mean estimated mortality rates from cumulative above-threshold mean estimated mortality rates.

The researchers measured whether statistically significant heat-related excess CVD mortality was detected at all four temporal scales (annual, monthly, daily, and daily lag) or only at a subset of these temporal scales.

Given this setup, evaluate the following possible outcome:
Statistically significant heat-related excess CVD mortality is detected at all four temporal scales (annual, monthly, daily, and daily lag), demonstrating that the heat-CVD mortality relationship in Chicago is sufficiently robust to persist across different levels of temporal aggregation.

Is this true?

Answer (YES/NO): YES